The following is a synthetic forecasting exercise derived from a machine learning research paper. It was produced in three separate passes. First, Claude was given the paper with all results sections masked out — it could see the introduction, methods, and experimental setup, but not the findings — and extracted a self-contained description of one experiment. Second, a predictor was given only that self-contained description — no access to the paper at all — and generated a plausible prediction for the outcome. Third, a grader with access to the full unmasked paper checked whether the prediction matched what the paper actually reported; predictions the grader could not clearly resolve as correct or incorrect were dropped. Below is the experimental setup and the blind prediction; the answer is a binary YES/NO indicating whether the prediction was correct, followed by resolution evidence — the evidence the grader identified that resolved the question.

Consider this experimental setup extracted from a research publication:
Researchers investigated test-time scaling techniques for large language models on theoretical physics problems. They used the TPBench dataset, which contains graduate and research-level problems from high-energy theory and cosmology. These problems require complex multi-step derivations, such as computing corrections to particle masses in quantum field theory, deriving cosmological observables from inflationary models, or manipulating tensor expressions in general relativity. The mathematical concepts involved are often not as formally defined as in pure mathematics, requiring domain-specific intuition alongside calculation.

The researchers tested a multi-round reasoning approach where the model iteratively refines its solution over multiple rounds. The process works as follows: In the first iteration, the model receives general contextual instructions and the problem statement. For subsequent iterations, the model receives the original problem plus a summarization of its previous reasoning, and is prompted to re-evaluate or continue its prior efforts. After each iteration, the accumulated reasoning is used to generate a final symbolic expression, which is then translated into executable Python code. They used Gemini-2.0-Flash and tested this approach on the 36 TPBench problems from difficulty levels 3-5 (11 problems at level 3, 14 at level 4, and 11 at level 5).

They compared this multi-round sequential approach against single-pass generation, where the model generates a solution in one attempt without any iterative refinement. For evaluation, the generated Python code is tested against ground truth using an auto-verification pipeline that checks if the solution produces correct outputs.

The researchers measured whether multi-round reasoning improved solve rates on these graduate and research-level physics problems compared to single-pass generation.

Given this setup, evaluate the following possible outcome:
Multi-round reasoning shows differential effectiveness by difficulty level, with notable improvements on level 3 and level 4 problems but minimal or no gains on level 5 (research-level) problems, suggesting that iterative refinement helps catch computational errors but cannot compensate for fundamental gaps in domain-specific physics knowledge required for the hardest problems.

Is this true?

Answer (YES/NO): NO